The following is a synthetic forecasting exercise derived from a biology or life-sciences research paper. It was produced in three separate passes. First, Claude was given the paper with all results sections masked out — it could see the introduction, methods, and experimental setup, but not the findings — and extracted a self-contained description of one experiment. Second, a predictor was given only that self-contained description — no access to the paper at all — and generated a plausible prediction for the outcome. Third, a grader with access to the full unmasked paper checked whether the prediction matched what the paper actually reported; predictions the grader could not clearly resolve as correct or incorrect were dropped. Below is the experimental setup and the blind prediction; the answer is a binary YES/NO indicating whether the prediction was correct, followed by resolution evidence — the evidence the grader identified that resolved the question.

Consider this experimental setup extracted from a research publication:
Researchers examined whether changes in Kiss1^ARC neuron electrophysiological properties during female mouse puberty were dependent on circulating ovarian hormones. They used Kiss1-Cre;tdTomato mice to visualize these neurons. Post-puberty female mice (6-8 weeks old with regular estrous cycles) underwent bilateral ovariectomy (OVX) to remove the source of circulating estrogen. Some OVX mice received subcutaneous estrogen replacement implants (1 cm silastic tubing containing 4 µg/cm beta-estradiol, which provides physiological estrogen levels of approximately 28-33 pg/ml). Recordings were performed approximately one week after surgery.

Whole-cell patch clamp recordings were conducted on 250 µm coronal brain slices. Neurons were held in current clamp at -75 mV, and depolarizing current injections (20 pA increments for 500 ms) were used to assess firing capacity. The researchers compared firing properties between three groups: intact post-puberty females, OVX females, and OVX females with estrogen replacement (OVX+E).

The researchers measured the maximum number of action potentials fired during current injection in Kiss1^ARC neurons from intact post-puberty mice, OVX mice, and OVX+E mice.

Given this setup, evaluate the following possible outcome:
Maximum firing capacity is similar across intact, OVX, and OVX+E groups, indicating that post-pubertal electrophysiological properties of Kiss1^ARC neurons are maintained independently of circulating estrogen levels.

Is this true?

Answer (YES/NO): NO